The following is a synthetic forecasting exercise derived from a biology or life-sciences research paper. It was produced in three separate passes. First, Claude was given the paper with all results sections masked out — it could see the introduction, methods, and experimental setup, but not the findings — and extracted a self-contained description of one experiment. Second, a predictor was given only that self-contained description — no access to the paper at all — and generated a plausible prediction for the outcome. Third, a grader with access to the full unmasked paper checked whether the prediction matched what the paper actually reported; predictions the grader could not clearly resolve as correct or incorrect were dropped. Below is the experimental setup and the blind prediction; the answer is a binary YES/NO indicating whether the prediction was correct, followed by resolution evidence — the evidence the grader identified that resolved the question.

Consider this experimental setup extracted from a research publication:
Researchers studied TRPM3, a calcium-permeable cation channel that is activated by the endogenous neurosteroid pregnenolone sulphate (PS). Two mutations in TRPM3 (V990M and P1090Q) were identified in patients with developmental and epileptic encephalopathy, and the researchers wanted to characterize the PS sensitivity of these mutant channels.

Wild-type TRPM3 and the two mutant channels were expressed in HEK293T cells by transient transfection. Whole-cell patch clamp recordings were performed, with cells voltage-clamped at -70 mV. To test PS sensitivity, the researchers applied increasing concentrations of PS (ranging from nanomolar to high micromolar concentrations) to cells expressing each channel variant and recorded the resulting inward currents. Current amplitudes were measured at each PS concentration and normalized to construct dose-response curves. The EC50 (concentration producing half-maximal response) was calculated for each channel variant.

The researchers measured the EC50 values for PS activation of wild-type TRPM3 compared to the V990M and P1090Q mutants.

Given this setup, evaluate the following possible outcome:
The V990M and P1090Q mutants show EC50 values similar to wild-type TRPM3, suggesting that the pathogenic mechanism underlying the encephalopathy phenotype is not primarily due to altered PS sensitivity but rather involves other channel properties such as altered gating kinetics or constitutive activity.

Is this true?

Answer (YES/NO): NO